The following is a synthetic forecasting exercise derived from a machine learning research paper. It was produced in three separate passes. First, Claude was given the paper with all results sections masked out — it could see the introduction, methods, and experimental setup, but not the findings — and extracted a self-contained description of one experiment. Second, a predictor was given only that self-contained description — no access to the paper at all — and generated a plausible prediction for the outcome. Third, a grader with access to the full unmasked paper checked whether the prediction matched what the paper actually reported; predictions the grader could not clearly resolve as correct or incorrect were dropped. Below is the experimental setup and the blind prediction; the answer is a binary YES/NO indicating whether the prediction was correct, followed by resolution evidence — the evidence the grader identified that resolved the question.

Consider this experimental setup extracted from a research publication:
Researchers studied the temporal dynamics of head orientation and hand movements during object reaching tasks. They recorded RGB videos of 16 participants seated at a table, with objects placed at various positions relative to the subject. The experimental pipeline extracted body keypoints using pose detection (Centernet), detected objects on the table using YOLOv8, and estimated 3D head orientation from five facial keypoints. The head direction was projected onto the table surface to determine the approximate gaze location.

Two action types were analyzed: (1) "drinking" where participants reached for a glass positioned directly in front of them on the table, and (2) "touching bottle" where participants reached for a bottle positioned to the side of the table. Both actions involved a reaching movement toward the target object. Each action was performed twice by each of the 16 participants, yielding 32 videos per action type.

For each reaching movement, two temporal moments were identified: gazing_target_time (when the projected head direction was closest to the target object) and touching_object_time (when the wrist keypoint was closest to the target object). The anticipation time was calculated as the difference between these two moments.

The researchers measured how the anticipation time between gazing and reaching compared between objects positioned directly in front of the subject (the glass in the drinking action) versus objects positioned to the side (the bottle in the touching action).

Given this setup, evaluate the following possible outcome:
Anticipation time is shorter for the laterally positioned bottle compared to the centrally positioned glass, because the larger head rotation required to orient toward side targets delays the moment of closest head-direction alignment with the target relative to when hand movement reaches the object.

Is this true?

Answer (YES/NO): NO